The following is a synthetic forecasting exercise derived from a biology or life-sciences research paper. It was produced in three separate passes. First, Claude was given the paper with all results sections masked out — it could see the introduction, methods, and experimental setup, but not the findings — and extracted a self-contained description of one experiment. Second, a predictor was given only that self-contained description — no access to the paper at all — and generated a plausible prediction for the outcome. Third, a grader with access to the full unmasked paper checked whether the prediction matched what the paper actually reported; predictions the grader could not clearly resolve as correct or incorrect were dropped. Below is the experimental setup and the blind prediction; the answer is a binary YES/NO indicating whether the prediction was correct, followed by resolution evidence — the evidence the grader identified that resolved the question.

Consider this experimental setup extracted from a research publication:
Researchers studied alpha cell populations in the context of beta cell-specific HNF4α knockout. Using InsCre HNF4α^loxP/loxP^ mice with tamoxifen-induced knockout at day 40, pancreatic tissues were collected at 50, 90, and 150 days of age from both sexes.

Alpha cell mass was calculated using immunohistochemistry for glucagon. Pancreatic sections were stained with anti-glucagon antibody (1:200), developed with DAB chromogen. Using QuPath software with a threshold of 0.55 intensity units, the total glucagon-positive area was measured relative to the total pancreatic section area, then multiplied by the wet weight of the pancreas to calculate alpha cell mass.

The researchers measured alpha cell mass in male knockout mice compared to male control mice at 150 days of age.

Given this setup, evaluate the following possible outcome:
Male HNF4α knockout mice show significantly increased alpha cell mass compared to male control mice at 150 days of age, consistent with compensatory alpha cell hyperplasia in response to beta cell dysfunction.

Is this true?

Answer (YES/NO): YES